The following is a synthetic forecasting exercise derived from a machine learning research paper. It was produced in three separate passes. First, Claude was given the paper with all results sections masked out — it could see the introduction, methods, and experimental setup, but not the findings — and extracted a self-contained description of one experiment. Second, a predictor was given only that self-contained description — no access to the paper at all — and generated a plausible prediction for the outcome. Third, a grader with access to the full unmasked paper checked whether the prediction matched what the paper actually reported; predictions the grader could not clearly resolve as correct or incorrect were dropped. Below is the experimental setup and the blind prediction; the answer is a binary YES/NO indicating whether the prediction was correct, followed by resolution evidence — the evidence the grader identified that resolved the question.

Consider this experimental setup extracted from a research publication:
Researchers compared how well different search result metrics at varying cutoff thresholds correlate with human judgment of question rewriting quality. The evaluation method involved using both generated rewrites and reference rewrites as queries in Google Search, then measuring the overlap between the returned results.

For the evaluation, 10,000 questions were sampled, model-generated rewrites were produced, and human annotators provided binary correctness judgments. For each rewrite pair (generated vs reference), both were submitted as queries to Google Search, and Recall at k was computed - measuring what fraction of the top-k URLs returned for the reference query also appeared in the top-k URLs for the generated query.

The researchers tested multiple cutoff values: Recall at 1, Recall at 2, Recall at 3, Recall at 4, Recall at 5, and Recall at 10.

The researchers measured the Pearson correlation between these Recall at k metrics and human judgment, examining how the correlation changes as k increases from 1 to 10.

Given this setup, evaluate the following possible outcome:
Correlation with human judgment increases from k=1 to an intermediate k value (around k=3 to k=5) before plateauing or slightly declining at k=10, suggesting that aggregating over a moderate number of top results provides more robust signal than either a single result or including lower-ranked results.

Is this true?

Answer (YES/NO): NO